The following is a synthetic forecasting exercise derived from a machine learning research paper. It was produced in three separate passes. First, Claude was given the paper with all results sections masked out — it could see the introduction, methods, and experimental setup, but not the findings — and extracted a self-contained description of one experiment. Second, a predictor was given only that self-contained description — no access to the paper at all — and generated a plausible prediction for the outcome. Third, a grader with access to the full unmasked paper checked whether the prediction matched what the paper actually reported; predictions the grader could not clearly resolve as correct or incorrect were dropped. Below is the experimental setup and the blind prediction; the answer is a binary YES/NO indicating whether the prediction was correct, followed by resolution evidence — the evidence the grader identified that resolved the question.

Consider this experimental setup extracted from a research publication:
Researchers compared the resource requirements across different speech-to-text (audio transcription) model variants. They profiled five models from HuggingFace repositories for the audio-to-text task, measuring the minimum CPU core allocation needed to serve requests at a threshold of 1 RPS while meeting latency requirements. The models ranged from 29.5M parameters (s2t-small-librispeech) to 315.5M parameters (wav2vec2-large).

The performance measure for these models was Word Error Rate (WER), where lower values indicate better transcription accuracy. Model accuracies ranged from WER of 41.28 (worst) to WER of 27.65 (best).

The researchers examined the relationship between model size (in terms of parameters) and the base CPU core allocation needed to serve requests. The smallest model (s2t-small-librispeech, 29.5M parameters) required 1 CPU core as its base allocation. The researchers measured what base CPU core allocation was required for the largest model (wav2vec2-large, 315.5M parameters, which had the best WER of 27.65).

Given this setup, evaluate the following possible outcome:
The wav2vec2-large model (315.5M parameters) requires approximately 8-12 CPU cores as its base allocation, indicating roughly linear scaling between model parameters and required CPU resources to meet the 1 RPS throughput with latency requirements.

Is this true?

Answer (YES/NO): YES